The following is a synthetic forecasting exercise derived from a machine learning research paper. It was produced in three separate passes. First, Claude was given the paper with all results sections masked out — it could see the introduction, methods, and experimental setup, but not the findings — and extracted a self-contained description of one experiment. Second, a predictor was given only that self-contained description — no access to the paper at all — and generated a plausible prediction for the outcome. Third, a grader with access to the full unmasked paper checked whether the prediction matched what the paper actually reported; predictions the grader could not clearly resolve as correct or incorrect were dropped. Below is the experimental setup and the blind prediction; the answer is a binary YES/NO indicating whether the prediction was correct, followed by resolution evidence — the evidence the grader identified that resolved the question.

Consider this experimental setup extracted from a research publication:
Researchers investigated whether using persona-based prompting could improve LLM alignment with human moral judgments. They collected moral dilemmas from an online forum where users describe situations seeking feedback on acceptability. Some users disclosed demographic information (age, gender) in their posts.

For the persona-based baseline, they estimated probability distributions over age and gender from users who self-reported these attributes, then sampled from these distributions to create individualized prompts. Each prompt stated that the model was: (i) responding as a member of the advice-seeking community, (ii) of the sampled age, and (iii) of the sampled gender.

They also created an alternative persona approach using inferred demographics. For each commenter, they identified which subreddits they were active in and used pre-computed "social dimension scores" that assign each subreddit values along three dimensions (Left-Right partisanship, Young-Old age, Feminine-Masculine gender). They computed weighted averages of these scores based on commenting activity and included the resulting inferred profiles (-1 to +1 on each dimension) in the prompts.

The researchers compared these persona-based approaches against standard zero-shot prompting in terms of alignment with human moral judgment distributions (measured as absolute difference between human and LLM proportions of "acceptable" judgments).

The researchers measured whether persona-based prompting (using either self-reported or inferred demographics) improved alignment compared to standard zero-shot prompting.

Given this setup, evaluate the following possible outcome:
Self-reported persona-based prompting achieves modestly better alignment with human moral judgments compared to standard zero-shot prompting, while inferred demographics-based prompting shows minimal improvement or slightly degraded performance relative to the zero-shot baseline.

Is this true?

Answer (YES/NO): NO